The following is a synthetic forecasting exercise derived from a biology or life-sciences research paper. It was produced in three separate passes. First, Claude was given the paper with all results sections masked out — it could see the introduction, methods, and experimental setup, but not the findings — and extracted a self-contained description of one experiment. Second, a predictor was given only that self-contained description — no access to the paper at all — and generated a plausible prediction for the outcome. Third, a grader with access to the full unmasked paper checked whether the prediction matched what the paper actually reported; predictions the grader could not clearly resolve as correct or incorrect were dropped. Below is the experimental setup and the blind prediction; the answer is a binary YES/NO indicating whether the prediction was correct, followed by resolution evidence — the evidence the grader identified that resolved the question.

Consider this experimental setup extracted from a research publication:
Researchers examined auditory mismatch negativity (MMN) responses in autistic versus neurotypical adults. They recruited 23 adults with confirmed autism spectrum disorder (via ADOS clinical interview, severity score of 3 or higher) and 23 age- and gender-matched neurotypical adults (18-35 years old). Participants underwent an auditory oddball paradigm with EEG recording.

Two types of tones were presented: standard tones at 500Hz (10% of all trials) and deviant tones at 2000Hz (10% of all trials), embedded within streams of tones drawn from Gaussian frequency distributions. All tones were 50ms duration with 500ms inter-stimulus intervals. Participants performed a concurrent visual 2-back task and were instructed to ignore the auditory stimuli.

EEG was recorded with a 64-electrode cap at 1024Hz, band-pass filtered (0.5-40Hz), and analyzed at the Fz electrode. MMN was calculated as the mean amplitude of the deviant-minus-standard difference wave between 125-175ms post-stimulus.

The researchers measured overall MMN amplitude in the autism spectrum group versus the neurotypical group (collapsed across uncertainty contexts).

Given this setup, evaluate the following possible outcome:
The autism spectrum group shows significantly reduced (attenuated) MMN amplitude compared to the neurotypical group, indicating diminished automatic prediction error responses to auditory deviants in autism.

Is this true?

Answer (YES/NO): NO